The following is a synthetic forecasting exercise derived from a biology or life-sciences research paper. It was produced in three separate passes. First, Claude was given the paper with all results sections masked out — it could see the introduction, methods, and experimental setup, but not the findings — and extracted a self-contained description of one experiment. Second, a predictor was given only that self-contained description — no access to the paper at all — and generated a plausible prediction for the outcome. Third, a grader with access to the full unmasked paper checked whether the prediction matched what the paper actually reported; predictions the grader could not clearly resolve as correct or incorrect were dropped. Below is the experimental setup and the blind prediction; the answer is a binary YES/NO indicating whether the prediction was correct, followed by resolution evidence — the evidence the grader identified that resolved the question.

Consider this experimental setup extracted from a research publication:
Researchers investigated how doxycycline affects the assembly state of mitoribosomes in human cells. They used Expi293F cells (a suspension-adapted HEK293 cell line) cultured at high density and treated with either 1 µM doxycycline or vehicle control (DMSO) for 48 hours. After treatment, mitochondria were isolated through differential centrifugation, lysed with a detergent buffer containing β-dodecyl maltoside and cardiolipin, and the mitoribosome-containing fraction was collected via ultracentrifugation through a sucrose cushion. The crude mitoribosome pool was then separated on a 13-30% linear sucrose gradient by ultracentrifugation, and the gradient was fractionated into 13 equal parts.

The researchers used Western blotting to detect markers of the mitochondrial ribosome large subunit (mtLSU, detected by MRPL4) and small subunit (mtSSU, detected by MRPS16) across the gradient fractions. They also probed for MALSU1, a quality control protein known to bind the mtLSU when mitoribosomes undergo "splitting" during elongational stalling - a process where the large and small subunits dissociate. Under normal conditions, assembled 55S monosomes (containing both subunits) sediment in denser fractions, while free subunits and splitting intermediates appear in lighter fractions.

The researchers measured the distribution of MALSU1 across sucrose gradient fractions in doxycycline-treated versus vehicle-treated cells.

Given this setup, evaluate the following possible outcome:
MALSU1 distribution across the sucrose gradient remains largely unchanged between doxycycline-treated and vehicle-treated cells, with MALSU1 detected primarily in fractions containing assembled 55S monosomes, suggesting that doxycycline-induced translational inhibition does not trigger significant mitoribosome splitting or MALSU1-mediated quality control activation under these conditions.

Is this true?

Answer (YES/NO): NO